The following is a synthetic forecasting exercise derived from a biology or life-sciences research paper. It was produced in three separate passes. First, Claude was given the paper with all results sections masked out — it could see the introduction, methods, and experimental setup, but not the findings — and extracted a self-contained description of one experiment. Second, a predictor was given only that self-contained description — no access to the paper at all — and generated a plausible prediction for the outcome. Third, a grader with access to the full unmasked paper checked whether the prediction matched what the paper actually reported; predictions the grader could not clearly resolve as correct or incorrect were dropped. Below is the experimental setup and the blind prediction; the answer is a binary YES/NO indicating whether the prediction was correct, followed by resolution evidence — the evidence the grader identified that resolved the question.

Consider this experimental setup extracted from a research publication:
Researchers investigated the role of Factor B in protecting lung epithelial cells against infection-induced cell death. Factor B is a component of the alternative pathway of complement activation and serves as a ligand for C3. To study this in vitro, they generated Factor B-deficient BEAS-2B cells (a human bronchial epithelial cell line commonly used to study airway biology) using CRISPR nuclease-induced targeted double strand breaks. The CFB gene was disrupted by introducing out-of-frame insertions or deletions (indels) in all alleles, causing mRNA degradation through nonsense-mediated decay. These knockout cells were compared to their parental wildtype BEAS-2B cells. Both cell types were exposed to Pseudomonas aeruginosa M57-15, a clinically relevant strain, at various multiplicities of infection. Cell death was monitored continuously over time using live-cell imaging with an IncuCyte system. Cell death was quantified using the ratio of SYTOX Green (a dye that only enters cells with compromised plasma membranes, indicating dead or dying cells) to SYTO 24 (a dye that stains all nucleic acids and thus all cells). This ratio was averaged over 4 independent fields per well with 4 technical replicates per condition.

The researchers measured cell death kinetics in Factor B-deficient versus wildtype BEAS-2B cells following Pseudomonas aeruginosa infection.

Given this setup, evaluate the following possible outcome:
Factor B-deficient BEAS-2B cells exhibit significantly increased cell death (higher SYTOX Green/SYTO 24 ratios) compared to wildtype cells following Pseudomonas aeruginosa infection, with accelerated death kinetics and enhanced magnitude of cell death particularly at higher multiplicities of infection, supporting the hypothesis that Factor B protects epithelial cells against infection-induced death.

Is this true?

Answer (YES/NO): YES